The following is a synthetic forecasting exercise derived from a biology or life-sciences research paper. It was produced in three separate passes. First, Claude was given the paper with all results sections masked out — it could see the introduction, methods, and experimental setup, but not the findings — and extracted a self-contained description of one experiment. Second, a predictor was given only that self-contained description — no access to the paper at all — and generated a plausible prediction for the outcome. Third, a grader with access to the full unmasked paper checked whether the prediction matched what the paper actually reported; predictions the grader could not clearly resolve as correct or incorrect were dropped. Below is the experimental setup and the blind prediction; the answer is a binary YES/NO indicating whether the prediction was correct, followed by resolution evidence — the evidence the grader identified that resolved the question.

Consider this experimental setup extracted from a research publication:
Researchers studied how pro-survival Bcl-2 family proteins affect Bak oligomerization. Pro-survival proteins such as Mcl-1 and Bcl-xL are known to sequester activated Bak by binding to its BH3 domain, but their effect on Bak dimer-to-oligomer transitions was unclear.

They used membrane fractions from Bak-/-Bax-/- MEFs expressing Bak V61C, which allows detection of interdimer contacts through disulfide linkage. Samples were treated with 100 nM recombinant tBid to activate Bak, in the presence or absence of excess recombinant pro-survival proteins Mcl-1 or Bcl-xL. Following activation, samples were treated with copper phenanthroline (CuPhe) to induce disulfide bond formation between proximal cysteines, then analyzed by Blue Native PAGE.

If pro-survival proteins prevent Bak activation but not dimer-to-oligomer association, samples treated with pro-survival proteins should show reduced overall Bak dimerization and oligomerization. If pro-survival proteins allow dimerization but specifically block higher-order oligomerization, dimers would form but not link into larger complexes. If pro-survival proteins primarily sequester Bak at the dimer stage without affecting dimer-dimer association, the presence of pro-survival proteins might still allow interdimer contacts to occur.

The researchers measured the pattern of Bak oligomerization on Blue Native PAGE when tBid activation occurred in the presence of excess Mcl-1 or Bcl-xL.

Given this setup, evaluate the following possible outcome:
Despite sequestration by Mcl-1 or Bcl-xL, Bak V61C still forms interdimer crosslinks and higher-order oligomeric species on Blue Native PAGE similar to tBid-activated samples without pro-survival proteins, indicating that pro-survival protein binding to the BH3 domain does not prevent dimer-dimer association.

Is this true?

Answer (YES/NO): YES